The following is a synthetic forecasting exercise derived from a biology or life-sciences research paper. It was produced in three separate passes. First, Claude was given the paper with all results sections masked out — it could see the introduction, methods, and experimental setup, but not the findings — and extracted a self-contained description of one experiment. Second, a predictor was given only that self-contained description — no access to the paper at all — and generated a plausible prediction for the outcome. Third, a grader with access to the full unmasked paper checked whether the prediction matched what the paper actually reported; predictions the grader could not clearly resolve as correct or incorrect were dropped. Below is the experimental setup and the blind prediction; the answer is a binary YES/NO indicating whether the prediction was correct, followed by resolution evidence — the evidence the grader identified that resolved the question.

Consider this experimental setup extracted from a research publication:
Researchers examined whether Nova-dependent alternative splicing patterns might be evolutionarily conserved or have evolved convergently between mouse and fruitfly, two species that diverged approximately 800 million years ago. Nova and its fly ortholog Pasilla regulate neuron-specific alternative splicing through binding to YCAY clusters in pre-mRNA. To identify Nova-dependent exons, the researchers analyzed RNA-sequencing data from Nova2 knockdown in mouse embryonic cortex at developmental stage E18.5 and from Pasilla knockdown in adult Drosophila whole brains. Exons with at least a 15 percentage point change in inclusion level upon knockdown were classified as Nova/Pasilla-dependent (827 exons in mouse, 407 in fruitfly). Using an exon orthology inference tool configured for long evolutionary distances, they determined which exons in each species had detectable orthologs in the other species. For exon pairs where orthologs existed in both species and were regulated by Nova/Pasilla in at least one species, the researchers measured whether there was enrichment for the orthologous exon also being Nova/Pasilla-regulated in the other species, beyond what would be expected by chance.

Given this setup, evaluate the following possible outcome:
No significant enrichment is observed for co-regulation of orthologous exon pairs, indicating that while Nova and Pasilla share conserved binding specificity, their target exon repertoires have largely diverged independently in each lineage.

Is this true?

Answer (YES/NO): YES